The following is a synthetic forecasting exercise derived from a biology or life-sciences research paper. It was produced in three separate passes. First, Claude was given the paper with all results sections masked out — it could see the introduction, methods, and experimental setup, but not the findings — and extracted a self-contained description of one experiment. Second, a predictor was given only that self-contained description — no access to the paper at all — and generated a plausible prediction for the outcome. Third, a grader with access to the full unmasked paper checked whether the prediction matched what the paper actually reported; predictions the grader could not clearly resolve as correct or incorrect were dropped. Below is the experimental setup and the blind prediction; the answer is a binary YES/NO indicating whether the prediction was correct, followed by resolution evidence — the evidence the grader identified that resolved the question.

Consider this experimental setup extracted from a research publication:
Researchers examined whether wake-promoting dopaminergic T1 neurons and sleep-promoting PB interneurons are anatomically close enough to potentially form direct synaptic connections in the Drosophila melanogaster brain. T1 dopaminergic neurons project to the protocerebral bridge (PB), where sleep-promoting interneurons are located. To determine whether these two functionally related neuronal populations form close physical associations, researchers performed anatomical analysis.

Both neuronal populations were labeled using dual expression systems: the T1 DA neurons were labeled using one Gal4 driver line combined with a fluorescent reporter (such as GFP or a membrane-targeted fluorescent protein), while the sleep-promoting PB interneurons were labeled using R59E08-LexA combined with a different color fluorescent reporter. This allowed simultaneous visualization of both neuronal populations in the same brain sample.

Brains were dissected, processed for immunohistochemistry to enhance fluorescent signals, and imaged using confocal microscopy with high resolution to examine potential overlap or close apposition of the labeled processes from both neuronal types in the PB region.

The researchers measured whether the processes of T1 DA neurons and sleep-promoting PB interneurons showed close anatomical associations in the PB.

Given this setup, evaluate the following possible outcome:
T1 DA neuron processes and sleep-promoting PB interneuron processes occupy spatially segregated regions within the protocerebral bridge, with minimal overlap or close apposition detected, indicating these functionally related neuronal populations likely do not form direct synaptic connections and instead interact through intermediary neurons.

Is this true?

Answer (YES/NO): NO